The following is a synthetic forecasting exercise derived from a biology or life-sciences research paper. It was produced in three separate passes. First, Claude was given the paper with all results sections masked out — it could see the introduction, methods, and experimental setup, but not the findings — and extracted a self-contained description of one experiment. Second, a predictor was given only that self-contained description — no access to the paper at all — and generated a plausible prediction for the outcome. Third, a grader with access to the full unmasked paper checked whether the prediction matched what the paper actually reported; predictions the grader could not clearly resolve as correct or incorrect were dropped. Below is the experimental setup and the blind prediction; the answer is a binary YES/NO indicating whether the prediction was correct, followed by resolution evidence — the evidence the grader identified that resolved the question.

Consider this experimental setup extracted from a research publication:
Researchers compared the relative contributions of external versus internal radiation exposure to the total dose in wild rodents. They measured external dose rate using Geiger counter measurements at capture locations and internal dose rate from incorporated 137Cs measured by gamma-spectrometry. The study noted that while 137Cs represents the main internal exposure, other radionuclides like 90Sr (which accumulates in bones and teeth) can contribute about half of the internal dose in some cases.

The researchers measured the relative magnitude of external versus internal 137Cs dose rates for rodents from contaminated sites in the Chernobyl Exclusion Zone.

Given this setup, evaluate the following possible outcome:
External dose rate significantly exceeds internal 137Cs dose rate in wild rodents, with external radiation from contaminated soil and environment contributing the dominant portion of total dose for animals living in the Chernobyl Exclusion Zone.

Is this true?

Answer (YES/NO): NO